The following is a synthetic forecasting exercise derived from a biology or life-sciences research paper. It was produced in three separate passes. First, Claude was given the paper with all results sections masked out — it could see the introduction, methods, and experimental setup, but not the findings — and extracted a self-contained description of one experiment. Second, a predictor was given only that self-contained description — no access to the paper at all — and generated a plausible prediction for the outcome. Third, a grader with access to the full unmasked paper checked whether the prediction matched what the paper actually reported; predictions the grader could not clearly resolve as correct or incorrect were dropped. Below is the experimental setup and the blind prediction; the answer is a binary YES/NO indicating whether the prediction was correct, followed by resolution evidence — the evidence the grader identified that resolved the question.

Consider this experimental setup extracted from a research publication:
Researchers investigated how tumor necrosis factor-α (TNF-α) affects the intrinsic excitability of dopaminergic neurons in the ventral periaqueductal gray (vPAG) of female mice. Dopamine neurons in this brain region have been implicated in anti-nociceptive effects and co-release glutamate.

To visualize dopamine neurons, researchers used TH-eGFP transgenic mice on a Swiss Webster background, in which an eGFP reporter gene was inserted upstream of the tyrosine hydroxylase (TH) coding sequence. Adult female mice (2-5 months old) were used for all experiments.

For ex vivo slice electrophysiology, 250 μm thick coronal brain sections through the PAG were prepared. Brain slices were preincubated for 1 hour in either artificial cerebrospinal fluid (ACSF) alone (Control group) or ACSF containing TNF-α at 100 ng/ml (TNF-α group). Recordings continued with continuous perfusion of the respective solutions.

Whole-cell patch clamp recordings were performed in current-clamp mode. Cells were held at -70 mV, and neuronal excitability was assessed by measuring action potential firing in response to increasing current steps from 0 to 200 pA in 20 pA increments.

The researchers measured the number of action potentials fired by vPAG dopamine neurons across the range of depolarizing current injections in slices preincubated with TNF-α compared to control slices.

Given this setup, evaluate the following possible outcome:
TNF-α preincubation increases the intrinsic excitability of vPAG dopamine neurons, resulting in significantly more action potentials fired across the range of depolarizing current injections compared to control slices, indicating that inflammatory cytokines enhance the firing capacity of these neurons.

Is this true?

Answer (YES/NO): NO